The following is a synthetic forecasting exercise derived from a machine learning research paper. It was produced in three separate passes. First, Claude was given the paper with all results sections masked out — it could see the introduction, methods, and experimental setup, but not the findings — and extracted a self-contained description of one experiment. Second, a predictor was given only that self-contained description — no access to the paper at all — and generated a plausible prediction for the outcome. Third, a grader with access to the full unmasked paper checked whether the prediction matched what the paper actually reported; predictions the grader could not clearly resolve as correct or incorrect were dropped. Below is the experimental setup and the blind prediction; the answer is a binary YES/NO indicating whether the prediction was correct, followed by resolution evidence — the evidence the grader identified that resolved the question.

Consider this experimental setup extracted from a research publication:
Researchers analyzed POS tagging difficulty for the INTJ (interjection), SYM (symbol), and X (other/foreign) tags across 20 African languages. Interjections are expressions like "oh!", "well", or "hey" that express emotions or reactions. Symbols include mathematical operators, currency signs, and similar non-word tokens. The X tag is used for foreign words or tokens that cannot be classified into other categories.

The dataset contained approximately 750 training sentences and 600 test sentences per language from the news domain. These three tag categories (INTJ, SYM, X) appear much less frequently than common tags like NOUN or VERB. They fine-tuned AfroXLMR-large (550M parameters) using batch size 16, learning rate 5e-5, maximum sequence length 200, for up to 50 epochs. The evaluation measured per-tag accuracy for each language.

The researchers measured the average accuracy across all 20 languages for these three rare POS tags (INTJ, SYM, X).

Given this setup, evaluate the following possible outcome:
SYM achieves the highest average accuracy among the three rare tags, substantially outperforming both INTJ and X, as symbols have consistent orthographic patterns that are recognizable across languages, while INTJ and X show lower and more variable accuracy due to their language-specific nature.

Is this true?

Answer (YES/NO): NO